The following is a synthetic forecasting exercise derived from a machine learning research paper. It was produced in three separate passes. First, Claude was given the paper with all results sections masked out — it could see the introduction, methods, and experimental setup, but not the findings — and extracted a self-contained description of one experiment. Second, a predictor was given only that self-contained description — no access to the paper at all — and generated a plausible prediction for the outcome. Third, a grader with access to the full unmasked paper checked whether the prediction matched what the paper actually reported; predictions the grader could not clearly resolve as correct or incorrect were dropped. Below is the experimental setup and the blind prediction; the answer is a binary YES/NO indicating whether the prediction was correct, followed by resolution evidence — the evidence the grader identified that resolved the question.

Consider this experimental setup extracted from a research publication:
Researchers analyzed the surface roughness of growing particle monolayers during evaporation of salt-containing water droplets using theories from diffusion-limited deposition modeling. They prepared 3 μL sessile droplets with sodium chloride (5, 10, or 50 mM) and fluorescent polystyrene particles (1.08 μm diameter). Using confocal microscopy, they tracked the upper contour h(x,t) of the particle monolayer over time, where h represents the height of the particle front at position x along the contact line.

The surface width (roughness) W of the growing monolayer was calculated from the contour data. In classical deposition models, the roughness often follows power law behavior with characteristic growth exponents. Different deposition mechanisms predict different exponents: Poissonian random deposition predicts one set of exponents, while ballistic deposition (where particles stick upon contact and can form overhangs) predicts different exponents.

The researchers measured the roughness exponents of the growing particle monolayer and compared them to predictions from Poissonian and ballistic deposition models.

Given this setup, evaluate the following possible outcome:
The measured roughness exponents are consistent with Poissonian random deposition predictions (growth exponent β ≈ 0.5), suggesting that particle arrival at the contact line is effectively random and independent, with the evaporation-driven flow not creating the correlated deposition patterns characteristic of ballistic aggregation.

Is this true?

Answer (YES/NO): NO